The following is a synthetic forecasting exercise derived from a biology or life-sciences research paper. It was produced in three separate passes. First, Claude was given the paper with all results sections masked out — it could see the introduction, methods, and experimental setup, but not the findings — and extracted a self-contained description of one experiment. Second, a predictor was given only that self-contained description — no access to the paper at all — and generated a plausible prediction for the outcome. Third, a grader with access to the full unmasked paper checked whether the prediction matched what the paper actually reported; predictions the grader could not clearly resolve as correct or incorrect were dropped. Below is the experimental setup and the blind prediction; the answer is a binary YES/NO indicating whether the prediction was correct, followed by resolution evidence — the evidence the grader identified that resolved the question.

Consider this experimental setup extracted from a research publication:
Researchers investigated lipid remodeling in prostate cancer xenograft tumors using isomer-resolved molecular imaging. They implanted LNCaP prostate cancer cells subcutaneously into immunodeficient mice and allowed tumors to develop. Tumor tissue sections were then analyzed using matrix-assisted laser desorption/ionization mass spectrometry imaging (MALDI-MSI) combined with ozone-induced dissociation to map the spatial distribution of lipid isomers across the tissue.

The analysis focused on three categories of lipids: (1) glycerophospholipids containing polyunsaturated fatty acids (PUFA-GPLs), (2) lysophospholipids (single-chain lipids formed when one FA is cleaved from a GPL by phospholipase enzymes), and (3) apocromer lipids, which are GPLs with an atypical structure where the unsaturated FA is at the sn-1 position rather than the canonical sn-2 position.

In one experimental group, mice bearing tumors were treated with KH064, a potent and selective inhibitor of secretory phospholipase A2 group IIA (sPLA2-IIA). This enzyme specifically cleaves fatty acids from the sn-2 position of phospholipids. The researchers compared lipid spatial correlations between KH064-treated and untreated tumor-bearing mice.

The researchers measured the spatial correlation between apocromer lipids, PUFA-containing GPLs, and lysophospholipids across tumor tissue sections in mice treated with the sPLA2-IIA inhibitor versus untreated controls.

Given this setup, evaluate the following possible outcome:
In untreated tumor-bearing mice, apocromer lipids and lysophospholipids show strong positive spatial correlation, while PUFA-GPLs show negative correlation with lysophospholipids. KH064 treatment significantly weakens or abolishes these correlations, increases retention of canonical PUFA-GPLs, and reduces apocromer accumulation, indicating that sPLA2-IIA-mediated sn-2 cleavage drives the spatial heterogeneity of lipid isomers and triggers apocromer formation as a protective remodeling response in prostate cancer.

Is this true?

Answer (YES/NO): NO